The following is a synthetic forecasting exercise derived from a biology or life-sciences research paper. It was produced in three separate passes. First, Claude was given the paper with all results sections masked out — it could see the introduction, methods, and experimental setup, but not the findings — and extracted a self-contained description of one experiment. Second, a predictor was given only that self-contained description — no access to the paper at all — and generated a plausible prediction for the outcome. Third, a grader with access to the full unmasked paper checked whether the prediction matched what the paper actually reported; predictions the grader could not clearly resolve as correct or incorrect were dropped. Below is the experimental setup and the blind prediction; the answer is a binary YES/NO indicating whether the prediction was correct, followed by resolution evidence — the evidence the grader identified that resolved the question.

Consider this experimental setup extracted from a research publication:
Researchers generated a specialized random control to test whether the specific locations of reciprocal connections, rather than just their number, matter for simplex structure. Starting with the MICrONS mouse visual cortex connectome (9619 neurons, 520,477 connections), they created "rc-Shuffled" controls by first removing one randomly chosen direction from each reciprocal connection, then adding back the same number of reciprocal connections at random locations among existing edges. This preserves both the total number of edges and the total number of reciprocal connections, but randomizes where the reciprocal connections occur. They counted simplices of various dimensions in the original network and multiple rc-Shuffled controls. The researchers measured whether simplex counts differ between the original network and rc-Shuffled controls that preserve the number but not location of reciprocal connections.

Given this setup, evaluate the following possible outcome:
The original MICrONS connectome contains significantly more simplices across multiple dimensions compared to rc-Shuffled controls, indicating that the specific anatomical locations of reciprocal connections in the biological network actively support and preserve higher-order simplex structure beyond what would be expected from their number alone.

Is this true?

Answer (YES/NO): NO